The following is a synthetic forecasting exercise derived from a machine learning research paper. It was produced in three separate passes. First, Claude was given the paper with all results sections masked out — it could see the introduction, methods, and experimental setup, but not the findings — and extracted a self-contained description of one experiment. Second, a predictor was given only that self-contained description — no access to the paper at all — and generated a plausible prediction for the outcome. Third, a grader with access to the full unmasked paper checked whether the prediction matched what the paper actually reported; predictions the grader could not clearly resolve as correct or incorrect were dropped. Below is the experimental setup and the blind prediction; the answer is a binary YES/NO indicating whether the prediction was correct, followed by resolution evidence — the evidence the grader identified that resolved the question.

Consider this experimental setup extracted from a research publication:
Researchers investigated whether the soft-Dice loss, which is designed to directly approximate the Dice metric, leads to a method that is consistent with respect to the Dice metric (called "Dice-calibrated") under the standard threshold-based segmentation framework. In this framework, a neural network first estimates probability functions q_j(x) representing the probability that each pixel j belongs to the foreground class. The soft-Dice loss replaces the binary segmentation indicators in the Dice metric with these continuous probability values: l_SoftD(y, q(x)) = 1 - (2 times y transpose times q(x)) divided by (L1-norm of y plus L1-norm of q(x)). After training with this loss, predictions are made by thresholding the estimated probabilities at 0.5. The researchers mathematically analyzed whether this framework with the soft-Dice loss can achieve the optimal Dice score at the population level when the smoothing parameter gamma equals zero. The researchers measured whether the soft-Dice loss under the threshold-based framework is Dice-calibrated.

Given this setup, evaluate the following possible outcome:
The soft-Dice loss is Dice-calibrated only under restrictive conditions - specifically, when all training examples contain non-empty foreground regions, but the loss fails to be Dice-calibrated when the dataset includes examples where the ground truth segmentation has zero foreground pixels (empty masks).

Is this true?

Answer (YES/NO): NO